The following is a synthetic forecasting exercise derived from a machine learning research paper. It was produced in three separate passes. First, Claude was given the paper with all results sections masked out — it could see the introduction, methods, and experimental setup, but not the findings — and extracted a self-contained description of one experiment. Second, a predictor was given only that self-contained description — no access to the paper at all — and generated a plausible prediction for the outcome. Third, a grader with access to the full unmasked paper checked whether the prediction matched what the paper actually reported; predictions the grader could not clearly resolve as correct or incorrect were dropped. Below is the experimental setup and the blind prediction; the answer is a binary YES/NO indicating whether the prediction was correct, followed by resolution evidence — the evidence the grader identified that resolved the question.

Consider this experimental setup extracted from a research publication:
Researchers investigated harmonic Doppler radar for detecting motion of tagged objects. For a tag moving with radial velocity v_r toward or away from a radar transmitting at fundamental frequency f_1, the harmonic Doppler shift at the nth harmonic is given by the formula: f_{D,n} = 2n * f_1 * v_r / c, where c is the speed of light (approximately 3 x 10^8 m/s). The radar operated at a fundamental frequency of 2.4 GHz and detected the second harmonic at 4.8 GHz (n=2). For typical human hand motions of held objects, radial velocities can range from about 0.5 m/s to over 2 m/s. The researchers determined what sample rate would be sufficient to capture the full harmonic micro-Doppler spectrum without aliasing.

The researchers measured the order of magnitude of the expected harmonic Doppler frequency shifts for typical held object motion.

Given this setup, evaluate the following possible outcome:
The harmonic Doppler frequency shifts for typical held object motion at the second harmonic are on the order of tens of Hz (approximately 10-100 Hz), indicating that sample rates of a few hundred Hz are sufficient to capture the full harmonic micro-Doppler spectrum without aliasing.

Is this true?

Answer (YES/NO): YES